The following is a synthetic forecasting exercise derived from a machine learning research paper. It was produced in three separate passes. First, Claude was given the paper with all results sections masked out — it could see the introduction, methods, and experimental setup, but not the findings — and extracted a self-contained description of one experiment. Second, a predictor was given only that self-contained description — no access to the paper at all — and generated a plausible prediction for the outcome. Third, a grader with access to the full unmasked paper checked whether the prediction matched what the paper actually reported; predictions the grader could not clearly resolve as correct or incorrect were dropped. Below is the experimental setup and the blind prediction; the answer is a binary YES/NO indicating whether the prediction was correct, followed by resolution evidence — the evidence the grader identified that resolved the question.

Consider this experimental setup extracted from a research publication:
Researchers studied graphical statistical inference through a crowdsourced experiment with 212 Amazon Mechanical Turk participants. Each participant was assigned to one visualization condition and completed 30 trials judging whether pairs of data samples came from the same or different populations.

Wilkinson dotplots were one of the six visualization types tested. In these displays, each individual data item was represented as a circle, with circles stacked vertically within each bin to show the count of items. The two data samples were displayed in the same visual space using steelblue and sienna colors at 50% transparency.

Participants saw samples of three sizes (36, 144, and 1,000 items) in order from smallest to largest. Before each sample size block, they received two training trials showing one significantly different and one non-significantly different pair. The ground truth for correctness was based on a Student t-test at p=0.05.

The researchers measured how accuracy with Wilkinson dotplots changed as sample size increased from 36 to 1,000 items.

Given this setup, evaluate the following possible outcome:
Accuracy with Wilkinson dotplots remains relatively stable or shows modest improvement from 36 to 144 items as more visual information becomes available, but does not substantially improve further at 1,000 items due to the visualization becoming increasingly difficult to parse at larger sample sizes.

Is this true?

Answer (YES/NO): NO